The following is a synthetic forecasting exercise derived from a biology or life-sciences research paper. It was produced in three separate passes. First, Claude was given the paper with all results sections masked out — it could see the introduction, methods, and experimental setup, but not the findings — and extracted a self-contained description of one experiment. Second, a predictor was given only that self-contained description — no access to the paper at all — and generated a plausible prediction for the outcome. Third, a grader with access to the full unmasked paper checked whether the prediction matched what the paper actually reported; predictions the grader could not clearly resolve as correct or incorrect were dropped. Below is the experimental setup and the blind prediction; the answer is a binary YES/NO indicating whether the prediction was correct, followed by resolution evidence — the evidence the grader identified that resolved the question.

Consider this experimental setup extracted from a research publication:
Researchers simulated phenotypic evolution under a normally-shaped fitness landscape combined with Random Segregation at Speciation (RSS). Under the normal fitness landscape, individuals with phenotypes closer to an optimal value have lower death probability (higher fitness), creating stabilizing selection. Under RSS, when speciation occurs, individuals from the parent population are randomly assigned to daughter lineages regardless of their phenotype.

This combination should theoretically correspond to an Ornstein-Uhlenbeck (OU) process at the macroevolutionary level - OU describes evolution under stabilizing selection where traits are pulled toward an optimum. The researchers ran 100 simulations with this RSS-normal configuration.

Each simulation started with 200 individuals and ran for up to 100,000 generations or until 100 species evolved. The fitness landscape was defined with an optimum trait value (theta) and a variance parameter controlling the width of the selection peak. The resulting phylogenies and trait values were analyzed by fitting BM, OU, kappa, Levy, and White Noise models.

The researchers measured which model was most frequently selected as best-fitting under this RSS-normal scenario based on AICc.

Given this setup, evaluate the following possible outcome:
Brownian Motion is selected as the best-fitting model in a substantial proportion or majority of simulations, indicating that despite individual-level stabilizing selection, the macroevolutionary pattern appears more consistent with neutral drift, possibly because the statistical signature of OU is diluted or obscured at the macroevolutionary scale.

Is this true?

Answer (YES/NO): NO